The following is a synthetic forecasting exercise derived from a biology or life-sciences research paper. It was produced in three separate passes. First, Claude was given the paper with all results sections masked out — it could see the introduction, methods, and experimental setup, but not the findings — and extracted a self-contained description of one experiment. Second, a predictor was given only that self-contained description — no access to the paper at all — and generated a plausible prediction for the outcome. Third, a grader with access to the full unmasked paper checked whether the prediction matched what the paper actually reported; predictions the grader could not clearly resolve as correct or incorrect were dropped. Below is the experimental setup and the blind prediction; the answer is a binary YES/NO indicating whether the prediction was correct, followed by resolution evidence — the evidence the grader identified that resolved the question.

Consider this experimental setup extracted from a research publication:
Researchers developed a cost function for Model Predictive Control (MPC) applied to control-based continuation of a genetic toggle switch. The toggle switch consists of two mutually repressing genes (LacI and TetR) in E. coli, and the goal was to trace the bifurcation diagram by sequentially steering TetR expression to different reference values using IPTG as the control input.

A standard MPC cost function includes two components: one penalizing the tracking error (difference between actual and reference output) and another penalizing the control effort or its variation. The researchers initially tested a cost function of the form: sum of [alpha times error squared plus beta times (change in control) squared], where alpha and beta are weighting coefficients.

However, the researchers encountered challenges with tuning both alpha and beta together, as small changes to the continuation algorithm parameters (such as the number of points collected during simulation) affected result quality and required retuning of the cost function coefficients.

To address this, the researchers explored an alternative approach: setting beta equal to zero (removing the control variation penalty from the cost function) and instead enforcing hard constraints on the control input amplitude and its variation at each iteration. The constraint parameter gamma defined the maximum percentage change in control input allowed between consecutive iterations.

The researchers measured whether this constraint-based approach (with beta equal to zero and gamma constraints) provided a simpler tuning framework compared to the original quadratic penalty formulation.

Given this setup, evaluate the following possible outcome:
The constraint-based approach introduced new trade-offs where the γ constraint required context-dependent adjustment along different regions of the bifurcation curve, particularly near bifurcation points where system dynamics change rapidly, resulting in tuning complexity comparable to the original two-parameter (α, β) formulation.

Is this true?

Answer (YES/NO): NO